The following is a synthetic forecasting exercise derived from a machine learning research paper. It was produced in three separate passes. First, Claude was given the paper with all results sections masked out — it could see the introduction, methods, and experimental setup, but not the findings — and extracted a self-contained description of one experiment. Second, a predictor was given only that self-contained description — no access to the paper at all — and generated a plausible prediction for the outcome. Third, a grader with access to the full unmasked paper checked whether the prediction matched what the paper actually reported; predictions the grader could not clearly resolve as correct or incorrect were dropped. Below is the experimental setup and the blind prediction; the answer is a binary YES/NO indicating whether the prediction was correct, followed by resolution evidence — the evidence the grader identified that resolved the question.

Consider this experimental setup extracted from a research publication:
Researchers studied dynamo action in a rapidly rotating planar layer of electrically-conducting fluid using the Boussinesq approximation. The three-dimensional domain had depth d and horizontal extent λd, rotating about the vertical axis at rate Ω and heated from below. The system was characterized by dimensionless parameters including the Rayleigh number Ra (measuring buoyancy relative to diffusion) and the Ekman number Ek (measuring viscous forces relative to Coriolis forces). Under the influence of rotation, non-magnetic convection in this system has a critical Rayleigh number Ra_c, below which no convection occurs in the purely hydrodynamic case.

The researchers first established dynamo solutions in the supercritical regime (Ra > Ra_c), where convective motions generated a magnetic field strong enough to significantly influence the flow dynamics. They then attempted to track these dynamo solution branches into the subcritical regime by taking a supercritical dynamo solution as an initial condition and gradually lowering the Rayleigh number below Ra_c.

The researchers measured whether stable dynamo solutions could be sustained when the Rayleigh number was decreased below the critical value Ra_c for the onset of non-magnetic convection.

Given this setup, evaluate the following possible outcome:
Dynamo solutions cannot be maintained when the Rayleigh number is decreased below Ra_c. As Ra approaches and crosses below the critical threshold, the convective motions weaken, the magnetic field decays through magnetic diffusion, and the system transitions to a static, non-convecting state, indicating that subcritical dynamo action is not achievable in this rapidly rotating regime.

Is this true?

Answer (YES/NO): NO